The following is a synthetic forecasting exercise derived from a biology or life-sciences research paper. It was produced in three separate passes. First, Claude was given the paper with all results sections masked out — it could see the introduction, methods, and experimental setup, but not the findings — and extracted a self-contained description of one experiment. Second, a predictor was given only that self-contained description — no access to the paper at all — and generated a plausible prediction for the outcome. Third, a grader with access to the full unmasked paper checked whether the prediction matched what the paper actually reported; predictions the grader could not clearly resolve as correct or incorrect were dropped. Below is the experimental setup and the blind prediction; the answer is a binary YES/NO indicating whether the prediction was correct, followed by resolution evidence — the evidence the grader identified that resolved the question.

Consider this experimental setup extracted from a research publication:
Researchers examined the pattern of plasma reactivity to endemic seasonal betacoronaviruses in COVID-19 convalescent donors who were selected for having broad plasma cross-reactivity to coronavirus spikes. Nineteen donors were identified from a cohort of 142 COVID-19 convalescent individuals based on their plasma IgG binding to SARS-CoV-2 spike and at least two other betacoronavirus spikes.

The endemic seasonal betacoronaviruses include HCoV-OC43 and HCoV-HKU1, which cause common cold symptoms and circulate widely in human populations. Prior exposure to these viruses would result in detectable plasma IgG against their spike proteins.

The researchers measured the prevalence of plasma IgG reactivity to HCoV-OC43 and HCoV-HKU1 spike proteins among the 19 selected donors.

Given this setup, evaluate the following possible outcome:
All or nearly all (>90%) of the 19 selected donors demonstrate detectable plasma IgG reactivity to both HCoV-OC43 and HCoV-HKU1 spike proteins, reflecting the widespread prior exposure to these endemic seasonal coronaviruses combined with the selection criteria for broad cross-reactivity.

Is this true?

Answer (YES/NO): NO